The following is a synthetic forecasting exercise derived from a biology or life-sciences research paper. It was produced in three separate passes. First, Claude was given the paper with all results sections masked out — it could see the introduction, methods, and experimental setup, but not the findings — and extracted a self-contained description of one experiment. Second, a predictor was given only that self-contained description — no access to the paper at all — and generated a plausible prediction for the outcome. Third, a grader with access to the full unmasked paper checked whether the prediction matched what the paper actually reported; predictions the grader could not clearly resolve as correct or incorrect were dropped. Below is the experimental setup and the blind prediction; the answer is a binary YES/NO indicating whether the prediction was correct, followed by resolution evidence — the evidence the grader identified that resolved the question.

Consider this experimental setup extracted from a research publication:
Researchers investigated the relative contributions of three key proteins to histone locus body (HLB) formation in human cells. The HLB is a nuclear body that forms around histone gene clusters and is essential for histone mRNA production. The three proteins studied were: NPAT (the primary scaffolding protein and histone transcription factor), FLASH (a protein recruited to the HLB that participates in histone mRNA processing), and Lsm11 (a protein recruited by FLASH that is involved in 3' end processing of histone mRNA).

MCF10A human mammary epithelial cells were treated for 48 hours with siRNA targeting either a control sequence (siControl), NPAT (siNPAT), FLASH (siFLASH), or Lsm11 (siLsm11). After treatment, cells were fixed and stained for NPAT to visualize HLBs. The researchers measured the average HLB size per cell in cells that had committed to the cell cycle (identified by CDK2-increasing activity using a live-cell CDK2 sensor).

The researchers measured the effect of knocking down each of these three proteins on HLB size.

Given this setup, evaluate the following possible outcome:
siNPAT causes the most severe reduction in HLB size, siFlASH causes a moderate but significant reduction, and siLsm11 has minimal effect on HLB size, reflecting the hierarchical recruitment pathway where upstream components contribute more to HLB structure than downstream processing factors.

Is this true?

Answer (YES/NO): NO